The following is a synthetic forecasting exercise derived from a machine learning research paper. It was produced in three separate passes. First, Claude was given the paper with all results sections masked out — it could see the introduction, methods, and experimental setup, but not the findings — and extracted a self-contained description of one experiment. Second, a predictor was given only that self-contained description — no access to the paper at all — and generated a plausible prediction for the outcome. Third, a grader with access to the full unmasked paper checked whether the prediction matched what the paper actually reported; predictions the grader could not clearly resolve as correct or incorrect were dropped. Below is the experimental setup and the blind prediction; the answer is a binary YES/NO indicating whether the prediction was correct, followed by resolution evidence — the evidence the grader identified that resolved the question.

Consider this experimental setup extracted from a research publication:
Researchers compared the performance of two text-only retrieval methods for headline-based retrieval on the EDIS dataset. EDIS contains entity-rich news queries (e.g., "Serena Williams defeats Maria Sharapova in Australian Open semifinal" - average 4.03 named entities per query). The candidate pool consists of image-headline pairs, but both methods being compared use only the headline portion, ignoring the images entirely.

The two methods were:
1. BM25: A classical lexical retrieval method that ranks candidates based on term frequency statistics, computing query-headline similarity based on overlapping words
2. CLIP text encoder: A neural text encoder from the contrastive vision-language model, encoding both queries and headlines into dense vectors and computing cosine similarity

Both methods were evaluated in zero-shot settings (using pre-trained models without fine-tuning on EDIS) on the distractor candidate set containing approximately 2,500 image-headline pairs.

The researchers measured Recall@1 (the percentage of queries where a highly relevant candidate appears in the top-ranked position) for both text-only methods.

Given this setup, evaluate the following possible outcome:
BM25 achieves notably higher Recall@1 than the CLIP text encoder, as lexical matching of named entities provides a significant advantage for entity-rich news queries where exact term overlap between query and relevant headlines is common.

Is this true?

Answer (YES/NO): NO